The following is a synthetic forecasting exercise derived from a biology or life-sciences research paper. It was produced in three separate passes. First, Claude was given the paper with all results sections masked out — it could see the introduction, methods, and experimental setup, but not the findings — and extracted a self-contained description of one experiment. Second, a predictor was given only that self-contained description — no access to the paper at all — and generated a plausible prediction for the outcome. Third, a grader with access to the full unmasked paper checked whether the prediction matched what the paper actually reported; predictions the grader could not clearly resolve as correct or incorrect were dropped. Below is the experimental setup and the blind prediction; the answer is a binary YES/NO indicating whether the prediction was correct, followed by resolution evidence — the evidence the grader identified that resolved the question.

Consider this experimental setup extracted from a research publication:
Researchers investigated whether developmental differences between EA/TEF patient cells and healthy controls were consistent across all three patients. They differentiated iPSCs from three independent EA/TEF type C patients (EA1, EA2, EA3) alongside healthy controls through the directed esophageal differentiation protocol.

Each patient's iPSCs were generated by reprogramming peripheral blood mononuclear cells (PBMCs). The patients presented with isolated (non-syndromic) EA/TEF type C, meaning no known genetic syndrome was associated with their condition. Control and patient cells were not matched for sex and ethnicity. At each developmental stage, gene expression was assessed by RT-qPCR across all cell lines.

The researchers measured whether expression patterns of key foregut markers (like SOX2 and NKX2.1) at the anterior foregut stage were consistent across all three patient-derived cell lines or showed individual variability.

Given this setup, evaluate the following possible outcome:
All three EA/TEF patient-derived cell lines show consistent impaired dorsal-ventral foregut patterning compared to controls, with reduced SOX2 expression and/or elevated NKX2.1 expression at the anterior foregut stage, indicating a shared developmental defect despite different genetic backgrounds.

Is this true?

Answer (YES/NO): YES